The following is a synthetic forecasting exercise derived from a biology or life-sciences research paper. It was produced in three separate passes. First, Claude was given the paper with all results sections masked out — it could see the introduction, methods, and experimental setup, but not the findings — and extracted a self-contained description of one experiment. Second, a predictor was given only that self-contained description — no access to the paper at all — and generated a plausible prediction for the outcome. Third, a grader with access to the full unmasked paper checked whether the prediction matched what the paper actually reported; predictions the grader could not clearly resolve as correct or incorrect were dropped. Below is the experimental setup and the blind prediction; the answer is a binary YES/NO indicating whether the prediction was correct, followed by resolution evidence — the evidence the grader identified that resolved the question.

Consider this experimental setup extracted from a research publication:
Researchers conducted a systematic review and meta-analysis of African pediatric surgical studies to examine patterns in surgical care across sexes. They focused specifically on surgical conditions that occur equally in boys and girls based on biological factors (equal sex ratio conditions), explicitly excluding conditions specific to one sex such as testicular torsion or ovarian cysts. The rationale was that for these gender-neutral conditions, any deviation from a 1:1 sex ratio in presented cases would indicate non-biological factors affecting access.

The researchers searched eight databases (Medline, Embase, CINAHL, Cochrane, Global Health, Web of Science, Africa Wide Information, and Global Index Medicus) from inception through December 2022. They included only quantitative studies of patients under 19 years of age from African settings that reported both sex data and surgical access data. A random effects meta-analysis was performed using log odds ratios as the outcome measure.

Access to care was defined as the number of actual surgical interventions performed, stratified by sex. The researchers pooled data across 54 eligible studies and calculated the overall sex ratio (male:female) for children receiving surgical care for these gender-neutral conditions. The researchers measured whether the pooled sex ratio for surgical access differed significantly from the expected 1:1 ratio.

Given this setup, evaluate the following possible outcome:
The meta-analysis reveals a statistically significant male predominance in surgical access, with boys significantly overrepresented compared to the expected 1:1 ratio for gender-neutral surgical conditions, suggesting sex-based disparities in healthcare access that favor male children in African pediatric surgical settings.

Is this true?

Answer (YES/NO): YES